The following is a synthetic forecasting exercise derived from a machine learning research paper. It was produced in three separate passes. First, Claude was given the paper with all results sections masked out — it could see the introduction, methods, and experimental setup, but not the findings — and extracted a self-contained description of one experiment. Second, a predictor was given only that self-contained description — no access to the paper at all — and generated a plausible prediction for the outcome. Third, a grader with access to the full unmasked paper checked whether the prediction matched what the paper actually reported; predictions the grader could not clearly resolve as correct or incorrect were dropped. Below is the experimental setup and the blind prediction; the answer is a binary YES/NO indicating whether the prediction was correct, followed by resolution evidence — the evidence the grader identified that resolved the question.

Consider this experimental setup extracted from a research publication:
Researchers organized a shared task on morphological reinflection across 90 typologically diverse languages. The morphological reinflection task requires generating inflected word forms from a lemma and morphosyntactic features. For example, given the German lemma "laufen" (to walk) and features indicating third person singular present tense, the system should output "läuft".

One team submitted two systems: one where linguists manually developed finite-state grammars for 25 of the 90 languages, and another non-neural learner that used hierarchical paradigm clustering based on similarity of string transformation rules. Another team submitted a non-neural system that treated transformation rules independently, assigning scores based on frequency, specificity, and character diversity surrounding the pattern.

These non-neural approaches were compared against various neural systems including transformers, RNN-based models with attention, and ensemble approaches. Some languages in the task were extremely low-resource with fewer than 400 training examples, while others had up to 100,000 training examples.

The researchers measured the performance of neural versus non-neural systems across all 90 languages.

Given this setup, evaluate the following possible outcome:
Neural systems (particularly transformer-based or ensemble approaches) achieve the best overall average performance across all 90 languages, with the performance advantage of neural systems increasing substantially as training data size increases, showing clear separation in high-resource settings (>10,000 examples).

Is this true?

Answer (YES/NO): NO